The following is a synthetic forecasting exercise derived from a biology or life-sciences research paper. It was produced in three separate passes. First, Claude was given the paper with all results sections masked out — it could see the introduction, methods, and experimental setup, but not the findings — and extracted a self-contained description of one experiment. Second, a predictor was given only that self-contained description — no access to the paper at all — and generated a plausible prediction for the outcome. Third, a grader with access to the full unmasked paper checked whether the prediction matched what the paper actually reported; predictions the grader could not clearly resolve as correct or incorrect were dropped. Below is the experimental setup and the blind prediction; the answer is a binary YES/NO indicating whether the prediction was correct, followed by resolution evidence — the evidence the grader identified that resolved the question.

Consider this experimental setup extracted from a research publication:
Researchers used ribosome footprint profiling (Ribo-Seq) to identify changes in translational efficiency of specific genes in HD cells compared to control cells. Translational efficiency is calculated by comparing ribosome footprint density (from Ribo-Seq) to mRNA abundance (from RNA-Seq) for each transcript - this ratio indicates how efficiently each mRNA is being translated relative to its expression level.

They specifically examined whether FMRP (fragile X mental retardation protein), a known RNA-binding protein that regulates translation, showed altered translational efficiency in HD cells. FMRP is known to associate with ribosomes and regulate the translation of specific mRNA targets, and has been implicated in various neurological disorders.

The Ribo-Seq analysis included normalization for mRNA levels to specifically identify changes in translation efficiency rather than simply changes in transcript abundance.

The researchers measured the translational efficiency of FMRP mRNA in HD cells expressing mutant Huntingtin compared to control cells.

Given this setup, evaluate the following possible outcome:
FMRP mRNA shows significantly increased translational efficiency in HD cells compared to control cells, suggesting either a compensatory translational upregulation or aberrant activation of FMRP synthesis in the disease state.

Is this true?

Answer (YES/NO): YES